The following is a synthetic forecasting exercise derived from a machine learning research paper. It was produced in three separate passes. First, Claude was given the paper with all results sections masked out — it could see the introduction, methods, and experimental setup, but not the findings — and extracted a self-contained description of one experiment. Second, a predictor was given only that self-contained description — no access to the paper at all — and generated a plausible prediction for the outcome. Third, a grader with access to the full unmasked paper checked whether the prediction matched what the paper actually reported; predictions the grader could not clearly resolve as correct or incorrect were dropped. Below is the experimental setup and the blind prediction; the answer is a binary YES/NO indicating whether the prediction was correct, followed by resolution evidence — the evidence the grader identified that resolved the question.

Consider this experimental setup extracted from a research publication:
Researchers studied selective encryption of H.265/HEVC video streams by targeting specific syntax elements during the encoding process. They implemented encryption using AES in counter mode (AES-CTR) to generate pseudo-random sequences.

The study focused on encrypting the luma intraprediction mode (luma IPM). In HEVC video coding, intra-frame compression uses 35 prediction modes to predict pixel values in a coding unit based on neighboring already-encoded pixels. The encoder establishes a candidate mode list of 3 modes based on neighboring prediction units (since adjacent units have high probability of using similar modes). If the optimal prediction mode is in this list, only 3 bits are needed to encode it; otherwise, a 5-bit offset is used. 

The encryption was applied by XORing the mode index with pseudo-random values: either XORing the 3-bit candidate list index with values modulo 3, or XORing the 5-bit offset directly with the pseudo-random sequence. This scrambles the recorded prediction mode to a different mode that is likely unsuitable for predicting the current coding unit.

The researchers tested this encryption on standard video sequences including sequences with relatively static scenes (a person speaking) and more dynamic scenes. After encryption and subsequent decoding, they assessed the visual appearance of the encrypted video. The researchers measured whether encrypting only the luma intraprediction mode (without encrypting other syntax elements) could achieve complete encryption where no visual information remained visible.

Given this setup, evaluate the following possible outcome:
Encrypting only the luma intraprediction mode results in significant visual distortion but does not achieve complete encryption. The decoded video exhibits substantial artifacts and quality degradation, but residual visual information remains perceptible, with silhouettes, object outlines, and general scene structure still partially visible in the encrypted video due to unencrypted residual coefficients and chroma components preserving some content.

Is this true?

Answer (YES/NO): YES